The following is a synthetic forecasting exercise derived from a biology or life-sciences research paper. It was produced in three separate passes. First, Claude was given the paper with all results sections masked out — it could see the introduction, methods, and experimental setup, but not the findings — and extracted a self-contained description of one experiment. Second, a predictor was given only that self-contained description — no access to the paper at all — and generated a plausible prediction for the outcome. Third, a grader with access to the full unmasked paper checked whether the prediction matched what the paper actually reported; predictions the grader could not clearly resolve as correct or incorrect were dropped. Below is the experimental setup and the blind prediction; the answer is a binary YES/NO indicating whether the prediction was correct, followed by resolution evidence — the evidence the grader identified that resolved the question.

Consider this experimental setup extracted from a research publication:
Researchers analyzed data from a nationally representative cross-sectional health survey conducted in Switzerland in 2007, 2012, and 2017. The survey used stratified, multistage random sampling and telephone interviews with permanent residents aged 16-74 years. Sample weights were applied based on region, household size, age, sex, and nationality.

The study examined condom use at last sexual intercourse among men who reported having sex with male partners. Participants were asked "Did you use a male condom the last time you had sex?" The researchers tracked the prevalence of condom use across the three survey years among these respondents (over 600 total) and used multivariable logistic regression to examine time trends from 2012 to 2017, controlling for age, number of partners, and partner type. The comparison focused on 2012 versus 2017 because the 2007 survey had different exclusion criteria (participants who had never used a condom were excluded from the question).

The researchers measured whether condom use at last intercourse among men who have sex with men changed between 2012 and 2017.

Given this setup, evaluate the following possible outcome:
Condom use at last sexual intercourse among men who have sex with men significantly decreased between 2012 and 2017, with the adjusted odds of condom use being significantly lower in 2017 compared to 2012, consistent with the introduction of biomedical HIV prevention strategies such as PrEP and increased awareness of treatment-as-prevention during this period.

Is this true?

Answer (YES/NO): NO